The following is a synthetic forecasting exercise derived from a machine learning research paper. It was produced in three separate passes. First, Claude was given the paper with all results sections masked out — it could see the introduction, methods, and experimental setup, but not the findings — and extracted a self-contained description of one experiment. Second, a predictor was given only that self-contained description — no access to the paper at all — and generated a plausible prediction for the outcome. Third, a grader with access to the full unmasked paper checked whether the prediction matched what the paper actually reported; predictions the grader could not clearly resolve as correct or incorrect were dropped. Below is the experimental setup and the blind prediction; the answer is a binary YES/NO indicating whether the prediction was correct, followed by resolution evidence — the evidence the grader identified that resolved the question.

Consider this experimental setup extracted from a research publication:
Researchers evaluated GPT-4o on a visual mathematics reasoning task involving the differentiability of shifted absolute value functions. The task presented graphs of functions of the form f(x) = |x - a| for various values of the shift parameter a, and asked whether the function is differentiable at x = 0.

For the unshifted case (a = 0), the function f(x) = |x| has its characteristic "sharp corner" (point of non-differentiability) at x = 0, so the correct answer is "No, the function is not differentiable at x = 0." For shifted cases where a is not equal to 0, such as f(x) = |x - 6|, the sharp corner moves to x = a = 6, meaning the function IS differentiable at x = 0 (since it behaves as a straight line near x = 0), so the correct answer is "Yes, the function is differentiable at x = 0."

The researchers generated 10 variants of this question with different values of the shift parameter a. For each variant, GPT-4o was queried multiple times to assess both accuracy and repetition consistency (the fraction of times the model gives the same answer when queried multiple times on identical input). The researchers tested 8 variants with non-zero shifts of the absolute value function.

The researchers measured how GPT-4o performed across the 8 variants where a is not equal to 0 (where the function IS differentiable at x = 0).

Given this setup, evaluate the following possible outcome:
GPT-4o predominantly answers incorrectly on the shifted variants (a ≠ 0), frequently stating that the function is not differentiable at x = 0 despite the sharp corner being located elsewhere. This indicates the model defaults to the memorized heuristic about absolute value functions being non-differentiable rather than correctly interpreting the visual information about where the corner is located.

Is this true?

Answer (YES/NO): YES